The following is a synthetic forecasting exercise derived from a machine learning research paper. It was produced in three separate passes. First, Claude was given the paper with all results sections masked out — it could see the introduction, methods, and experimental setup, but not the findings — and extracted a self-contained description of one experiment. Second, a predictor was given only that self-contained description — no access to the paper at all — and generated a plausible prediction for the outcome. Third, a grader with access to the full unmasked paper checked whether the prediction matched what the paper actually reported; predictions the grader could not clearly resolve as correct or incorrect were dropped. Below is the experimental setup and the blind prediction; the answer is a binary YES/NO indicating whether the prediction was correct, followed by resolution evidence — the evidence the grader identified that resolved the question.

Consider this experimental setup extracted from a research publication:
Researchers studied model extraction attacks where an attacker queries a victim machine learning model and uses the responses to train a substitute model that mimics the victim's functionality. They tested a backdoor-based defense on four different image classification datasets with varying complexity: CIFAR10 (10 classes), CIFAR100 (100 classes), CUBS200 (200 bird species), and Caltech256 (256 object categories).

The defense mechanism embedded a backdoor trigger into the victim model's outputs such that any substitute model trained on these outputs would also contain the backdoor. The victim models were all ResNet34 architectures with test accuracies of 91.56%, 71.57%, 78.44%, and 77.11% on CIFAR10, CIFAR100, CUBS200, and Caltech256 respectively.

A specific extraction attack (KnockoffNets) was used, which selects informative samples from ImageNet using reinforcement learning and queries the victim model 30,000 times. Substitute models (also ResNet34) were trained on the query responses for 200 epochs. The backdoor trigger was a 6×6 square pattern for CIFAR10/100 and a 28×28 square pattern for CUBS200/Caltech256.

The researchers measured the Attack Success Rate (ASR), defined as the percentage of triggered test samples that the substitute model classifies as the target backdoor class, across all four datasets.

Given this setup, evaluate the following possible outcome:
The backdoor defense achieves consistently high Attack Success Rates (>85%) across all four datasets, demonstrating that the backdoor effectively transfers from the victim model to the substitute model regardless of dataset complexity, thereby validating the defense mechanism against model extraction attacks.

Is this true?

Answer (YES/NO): NO